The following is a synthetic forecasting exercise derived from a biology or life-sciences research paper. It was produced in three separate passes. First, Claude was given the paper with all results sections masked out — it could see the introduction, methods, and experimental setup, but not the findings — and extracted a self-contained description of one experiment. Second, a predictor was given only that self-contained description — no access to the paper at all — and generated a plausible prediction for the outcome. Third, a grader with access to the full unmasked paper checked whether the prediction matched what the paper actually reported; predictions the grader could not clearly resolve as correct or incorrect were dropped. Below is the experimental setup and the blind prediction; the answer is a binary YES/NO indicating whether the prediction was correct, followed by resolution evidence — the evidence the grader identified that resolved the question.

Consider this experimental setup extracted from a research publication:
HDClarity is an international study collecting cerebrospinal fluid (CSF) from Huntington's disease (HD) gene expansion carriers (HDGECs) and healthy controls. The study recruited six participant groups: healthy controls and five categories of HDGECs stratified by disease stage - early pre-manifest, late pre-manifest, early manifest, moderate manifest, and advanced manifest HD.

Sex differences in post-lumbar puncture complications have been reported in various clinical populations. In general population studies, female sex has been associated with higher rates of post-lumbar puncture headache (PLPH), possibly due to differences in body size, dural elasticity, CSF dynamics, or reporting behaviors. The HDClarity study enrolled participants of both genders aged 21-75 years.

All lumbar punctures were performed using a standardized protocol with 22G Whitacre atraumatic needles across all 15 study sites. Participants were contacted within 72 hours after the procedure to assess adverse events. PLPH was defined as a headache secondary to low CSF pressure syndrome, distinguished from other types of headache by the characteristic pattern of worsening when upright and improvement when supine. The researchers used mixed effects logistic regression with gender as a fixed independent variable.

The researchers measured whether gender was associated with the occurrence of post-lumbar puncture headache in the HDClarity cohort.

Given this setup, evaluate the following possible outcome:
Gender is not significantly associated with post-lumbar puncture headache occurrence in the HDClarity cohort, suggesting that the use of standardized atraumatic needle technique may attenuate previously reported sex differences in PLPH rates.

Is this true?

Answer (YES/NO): NO